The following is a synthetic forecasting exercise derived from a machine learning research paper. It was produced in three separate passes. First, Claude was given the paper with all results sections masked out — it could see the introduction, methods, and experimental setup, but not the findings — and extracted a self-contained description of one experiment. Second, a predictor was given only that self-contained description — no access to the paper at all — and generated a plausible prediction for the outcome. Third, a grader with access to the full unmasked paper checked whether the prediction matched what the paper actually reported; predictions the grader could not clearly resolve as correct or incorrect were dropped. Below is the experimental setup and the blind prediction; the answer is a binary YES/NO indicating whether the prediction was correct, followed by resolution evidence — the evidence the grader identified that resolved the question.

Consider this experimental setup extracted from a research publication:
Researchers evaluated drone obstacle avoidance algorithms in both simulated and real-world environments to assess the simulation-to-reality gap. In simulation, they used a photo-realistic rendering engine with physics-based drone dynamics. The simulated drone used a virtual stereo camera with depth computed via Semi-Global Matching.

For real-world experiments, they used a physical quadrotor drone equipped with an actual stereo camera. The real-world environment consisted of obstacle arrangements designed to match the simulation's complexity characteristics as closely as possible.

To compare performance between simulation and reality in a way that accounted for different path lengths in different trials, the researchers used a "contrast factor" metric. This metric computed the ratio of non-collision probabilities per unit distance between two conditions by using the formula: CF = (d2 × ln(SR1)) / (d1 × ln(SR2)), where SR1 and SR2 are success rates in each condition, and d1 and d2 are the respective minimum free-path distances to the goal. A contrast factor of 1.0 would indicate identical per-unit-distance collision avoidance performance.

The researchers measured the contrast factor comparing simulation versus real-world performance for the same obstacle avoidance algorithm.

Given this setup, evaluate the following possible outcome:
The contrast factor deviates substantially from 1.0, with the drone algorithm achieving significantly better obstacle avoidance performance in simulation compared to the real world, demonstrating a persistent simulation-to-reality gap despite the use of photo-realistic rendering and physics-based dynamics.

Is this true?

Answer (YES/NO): NO